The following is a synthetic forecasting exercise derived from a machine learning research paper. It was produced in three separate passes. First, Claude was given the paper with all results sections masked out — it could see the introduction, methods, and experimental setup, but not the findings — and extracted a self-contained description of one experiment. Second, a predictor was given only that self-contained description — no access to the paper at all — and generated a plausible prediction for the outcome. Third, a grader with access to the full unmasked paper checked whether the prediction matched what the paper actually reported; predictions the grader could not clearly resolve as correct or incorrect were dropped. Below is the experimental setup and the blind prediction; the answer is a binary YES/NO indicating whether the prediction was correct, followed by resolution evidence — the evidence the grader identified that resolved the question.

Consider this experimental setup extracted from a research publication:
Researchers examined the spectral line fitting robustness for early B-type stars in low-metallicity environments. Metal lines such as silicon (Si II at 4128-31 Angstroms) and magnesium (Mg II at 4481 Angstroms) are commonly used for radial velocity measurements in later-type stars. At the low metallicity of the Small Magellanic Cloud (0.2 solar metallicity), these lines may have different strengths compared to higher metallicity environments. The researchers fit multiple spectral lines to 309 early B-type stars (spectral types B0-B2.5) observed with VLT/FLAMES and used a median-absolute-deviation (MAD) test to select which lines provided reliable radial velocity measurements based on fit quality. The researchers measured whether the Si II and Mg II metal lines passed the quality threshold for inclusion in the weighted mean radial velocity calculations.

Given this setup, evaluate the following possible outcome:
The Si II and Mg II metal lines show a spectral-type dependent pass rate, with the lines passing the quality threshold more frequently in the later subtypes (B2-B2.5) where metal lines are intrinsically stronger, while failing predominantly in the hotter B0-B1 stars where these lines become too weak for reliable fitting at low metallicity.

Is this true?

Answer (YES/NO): NO